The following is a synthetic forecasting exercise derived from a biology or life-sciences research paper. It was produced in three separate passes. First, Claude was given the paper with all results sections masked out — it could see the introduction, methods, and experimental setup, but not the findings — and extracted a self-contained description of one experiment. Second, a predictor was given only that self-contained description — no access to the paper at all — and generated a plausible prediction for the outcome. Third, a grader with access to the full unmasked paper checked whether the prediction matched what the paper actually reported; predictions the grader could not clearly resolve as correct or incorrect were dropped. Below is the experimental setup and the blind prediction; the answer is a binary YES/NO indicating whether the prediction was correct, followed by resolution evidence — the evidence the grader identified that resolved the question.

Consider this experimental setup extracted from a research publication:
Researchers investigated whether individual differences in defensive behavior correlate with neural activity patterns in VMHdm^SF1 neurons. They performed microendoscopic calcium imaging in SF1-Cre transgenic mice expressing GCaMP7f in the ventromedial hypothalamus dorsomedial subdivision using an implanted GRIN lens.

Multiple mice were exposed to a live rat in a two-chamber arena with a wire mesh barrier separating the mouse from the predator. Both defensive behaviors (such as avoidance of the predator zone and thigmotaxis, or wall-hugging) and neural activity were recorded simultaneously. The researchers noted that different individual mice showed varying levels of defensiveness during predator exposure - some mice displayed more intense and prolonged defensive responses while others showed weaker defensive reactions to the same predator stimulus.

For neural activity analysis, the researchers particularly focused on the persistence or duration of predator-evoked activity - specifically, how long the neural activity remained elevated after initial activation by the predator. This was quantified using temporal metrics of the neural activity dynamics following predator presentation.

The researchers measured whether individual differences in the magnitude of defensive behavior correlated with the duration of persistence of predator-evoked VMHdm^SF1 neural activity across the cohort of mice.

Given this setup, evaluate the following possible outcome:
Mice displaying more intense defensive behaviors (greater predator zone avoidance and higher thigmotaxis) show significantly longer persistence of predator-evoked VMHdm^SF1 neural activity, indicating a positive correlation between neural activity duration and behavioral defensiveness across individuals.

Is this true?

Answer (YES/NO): YES